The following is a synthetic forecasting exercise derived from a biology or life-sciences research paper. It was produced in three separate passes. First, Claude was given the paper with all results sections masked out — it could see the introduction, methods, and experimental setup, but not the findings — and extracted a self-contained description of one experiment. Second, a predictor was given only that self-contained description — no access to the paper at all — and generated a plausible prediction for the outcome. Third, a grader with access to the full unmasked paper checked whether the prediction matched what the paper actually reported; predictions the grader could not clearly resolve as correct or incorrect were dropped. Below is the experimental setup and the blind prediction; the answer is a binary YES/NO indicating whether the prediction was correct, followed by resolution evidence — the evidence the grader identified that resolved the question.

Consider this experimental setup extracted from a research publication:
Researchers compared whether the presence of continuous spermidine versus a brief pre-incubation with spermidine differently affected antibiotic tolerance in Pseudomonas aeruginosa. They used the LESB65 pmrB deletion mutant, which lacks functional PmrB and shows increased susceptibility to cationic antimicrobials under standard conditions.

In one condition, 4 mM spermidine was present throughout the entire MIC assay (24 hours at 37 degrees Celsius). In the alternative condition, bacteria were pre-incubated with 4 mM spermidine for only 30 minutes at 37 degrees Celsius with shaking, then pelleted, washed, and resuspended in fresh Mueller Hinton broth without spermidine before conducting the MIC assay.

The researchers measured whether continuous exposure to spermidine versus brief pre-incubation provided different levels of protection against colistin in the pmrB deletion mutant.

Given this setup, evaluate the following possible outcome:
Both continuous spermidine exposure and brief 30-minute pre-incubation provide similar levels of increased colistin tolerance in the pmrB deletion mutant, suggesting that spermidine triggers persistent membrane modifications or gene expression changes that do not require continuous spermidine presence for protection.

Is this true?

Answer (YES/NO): YES